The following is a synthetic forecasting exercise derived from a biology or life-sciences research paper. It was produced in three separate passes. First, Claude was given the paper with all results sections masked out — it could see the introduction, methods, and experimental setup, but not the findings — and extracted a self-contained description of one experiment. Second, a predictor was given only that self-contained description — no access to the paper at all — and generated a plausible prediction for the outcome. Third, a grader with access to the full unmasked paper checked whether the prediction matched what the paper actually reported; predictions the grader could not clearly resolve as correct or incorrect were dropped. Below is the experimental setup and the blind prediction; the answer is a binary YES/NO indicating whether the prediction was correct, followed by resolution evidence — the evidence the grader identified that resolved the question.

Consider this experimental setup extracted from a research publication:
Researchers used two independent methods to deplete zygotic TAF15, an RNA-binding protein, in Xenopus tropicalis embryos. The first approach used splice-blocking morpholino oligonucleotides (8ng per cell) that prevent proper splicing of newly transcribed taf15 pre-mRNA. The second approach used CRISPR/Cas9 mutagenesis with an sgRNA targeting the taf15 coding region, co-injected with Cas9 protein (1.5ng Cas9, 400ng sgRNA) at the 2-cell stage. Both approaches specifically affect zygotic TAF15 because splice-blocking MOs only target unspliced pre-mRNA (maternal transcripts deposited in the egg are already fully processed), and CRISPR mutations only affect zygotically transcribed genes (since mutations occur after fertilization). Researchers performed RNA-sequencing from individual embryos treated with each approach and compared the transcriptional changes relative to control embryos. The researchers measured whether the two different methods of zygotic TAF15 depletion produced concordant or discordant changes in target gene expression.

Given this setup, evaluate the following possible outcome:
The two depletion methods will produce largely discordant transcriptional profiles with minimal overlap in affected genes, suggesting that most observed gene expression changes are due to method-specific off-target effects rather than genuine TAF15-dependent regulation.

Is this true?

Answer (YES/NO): NO